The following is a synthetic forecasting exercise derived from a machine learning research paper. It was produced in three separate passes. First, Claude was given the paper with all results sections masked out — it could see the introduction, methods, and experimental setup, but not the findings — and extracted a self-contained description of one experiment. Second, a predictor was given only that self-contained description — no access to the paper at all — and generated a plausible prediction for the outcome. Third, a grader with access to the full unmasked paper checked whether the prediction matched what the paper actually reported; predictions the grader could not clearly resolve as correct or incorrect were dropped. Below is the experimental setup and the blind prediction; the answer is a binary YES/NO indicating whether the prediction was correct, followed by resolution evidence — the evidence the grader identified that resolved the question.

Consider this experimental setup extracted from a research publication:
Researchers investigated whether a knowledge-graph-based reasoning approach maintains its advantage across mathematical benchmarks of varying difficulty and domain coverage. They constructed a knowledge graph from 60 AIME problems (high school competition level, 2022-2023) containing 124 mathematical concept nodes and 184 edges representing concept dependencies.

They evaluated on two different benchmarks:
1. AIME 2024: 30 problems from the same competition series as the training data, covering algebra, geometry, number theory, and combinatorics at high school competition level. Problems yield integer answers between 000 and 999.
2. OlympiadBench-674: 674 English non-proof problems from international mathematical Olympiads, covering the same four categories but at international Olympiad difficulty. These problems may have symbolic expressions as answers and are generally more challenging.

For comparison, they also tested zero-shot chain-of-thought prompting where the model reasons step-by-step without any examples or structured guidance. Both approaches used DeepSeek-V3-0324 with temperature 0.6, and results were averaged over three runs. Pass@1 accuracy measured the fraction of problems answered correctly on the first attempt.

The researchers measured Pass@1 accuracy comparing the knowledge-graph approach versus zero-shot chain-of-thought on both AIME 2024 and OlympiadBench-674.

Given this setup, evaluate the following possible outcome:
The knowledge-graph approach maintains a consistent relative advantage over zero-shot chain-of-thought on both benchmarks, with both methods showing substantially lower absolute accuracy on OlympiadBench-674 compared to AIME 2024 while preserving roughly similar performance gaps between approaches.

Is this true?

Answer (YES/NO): NO